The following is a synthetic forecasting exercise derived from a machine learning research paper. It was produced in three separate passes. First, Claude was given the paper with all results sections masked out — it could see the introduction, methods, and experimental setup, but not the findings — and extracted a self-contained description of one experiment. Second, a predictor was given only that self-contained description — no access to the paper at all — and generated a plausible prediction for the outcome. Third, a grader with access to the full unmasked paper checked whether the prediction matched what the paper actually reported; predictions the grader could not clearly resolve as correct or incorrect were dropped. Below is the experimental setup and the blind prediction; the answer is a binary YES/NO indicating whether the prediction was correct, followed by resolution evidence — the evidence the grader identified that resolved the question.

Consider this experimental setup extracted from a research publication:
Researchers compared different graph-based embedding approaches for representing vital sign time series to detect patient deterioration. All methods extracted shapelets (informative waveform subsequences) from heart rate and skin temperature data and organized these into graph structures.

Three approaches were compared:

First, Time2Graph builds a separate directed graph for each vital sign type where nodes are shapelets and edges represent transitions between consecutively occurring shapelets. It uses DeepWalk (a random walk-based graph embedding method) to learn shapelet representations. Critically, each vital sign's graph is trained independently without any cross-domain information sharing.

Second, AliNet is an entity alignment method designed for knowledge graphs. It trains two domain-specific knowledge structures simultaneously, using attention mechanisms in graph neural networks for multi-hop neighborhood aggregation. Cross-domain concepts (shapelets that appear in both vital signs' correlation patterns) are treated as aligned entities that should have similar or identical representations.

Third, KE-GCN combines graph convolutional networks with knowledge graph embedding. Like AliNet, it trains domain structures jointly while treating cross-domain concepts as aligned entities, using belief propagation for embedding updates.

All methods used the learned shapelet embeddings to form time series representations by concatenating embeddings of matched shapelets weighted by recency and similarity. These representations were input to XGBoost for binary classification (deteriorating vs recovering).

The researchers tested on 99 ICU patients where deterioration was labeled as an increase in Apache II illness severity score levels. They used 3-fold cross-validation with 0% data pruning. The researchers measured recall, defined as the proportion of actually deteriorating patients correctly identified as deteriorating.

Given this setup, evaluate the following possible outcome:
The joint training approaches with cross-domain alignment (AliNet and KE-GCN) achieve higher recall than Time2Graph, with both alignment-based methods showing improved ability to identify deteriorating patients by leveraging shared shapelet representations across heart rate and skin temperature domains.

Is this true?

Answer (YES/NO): YES